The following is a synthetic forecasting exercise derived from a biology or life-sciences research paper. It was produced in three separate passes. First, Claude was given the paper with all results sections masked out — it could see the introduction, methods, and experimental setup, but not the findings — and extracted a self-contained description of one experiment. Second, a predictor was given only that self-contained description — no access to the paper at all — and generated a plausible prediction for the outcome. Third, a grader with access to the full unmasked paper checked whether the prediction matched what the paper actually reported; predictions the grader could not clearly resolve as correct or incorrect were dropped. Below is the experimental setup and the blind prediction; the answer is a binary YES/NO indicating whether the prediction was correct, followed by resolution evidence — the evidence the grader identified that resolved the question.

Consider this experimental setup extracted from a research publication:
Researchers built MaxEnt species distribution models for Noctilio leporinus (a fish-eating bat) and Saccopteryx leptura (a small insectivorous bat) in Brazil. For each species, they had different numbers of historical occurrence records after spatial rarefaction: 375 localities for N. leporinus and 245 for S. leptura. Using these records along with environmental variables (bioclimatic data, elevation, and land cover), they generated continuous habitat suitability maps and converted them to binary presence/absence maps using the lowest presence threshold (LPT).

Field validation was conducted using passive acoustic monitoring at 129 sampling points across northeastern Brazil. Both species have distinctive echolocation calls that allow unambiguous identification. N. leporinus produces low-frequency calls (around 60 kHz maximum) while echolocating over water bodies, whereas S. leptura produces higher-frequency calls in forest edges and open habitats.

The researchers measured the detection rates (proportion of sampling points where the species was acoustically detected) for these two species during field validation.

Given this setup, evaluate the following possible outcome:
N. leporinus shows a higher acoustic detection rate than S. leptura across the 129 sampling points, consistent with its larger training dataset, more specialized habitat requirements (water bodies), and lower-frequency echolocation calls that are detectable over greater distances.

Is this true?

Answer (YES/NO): YES